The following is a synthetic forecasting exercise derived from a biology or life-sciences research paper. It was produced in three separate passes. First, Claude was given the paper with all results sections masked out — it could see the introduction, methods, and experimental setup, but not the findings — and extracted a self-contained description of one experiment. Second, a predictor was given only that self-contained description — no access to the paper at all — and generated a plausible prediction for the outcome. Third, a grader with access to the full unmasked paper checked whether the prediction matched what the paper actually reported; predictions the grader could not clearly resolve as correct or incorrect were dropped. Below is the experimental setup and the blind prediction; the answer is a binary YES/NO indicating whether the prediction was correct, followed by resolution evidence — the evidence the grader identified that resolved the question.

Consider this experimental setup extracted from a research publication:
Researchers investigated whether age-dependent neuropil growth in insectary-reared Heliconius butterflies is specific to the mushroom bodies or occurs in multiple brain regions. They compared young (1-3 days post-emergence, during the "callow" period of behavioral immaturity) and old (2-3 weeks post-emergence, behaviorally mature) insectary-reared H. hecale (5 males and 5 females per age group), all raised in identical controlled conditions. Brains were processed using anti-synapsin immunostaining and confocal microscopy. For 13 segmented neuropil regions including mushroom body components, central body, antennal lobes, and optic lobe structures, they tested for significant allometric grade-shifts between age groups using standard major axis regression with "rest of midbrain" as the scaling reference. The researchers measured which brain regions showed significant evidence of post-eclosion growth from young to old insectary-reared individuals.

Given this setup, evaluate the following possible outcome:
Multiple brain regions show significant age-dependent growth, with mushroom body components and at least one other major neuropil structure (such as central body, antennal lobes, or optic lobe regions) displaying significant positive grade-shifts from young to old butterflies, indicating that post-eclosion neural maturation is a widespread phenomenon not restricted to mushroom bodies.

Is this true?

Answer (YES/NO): NO